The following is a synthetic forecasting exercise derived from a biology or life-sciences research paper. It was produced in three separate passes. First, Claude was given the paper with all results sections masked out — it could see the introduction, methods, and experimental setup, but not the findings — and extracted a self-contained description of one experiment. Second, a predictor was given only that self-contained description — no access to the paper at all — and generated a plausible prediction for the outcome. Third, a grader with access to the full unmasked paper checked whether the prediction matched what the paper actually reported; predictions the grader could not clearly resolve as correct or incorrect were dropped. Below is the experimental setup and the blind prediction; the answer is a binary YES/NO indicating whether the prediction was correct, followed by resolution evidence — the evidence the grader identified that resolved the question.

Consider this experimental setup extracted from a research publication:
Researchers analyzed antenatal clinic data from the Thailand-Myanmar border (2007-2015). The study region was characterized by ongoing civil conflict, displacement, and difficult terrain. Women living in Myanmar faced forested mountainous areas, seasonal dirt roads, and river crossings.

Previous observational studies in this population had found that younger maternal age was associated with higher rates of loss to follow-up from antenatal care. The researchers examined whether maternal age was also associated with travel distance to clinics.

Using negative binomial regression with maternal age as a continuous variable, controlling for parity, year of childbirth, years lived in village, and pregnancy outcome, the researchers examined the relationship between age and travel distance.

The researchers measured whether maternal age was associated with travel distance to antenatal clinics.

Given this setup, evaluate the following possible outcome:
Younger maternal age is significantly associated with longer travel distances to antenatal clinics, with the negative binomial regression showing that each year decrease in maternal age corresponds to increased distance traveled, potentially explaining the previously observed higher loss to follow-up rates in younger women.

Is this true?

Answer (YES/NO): YES